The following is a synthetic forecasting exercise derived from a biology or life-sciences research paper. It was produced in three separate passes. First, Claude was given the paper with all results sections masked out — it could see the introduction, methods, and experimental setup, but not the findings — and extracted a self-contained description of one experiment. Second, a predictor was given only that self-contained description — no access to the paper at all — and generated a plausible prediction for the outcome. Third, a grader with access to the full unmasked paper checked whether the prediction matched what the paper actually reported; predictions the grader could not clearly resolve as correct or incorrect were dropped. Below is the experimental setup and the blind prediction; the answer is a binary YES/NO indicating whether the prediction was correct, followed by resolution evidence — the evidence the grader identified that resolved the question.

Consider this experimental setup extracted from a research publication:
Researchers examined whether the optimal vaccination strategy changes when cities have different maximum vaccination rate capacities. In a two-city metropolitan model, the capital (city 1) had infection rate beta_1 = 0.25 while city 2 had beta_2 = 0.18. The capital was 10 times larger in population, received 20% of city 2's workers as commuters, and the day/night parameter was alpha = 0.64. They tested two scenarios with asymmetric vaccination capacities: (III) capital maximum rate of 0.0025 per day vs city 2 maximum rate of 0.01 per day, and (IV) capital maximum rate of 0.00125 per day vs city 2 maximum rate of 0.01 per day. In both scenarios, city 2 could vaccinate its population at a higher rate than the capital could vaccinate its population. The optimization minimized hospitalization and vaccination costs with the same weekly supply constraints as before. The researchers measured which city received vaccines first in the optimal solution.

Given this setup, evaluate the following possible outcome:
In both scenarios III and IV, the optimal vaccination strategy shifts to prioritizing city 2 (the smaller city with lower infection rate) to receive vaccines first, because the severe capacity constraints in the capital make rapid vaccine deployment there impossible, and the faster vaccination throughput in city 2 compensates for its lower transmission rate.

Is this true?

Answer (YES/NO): NO